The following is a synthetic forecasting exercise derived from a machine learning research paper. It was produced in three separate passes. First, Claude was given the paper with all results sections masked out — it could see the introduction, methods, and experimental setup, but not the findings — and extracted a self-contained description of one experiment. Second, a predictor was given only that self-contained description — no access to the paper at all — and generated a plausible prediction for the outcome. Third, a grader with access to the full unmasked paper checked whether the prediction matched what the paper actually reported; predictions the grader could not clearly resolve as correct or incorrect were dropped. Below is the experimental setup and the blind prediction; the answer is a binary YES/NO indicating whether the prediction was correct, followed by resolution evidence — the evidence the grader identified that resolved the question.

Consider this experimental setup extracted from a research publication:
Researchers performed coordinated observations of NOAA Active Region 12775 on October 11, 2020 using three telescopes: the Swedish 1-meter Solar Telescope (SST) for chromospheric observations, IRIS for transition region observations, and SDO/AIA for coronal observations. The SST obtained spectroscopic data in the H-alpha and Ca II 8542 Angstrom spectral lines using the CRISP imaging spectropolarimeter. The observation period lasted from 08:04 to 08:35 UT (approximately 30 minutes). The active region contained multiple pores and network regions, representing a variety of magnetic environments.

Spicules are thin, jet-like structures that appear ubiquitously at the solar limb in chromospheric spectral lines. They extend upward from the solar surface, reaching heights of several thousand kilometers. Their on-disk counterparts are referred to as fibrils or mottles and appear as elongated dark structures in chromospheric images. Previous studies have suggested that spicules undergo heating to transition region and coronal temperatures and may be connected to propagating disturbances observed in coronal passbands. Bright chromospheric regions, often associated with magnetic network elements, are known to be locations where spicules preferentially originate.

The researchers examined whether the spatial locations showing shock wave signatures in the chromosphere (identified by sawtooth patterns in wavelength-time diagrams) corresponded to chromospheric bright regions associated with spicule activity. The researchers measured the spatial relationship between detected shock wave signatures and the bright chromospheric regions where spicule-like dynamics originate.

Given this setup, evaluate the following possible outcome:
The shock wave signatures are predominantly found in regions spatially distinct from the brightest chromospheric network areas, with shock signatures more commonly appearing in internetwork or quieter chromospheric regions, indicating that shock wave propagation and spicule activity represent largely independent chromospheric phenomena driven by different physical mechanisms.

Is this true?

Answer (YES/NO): NO